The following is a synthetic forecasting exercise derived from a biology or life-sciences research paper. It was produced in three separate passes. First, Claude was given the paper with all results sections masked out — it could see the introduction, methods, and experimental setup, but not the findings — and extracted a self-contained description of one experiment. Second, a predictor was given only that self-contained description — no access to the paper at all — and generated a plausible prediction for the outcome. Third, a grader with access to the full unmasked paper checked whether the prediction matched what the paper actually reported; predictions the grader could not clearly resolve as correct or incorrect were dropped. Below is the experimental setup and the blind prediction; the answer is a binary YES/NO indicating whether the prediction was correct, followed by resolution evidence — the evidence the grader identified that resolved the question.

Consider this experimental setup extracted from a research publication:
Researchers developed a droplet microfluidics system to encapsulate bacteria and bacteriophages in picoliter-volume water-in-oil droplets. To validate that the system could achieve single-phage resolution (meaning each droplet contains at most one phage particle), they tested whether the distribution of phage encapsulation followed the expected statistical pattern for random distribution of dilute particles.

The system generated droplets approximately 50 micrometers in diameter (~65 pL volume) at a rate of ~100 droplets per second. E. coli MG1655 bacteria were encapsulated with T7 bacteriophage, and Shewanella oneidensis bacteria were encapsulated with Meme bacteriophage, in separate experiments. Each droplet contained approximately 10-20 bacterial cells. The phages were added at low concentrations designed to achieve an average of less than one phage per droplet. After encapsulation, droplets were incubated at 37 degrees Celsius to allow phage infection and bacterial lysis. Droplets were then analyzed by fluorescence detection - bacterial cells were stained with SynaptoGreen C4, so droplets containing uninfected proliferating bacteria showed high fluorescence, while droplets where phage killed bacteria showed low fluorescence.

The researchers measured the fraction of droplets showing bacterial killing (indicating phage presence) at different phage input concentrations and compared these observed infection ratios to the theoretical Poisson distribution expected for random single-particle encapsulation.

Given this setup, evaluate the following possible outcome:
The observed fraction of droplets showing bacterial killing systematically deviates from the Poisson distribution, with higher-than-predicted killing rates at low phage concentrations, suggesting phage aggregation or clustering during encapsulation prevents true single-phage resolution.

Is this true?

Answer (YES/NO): NO